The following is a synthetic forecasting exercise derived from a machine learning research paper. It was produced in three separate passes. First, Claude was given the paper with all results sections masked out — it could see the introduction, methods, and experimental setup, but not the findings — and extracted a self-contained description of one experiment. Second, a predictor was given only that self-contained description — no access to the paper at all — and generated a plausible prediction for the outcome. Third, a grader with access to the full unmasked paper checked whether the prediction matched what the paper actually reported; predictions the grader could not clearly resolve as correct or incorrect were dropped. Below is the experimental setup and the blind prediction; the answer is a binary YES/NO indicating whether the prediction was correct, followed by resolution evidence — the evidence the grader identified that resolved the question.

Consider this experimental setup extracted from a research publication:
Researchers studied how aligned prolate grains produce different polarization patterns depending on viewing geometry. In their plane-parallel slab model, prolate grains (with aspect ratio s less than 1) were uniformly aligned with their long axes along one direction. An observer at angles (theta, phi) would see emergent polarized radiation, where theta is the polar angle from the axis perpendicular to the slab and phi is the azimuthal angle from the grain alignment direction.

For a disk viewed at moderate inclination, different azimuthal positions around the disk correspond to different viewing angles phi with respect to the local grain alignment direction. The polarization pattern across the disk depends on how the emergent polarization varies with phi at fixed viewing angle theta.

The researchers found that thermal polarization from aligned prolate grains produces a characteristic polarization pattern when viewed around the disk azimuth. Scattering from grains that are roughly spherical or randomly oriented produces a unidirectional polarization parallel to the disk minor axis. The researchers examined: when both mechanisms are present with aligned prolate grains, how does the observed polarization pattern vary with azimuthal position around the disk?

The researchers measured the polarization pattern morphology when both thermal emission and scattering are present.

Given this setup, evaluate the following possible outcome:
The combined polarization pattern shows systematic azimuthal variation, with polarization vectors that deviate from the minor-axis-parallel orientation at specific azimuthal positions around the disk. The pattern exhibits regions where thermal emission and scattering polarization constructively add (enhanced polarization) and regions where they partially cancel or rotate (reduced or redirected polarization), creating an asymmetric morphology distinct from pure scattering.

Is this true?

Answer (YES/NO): YES